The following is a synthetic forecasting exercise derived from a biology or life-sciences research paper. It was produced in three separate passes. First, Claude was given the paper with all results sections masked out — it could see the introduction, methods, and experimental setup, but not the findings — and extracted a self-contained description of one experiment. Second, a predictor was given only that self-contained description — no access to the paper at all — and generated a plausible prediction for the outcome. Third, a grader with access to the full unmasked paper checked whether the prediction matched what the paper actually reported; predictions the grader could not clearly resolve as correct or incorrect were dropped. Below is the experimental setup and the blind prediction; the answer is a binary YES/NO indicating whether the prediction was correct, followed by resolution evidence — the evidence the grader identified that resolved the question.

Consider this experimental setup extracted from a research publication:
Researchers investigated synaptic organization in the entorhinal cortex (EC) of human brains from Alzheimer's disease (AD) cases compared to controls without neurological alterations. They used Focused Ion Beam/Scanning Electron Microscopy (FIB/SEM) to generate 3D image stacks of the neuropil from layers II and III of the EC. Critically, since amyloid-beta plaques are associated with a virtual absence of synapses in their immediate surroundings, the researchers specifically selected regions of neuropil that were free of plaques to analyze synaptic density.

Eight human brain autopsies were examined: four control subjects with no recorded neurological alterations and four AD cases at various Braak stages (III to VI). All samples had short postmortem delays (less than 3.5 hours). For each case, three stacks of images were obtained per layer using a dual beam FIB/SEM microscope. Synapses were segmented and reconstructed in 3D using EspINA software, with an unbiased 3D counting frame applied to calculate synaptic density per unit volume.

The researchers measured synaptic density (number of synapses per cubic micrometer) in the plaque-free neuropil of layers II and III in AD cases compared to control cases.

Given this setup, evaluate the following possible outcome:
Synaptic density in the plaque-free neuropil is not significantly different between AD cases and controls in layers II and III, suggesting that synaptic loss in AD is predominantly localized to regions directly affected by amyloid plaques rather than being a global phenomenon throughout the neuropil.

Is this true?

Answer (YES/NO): NO